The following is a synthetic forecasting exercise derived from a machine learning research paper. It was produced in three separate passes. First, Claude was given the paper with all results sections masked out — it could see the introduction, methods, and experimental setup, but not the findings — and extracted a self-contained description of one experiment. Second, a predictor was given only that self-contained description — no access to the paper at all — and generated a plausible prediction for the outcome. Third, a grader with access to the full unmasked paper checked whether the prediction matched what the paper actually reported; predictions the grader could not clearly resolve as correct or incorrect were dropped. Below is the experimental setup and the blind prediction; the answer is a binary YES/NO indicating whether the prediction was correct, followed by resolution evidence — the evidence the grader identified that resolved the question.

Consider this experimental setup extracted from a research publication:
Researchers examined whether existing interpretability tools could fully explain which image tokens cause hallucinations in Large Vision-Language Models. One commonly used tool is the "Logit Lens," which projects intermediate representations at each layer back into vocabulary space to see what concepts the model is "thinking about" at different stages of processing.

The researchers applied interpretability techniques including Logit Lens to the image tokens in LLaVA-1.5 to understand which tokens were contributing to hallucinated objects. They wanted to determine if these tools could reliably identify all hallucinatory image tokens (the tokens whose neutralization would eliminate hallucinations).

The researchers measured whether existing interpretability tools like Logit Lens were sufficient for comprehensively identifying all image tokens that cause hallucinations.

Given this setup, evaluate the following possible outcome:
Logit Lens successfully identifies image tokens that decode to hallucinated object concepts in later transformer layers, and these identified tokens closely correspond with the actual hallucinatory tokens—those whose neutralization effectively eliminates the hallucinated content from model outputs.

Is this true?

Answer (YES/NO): NO